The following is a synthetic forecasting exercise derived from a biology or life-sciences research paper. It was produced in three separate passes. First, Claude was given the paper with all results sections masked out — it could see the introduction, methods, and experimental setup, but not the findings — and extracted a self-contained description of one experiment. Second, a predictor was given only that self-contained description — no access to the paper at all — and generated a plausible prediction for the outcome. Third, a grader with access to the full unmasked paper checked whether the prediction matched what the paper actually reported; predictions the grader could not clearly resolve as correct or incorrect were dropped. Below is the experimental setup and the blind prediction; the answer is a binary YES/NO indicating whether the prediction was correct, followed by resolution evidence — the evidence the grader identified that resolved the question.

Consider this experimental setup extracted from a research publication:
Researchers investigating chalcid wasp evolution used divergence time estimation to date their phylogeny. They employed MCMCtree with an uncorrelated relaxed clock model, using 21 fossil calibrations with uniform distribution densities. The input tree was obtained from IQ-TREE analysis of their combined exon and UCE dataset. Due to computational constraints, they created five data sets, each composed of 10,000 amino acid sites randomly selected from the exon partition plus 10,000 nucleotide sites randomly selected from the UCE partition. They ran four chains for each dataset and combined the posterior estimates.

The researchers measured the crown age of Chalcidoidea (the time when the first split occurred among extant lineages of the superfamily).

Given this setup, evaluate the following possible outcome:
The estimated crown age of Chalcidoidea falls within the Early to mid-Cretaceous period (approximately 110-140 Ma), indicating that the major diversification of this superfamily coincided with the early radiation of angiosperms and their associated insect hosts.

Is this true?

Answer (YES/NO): NO